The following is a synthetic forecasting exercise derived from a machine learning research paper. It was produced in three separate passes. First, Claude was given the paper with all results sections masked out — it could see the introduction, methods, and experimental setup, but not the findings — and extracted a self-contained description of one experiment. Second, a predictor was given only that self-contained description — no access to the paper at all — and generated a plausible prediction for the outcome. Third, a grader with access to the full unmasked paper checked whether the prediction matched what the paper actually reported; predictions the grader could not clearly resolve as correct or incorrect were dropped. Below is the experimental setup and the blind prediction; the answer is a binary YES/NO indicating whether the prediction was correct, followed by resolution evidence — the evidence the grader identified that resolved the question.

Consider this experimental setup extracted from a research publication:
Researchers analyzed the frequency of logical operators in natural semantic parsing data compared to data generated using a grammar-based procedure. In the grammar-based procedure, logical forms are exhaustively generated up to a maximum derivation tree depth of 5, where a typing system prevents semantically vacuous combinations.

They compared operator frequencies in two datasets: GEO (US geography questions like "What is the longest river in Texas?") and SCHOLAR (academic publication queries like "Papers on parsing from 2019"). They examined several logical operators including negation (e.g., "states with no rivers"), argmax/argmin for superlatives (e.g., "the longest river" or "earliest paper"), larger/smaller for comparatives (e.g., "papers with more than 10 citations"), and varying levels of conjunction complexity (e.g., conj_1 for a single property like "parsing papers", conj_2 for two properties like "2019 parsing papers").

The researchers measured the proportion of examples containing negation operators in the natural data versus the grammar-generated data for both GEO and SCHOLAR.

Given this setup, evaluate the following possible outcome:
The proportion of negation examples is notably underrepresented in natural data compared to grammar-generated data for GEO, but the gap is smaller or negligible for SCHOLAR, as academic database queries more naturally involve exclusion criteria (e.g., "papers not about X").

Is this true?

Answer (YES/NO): NO